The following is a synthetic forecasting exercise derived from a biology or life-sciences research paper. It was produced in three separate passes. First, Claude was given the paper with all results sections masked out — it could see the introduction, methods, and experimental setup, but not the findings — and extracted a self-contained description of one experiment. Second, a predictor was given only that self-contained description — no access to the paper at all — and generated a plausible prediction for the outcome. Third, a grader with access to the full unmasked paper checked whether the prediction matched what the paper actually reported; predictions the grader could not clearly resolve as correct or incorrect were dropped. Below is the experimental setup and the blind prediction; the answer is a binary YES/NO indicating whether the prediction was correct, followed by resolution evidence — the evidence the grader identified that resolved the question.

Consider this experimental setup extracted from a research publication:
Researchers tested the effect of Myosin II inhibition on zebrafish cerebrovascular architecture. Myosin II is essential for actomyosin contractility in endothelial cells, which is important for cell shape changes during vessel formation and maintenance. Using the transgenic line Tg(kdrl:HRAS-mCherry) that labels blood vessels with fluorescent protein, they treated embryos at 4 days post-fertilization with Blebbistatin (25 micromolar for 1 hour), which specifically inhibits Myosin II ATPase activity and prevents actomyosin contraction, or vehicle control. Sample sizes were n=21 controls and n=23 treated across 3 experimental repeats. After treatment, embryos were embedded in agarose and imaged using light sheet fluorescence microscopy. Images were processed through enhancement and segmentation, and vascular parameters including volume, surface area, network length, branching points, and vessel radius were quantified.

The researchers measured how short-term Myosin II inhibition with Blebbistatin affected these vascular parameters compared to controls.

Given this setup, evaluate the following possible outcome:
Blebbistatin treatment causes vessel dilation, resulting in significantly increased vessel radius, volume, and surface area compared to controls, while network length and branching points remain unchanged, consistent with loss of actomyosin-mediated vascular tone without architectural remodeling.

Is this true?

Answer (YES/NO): NO